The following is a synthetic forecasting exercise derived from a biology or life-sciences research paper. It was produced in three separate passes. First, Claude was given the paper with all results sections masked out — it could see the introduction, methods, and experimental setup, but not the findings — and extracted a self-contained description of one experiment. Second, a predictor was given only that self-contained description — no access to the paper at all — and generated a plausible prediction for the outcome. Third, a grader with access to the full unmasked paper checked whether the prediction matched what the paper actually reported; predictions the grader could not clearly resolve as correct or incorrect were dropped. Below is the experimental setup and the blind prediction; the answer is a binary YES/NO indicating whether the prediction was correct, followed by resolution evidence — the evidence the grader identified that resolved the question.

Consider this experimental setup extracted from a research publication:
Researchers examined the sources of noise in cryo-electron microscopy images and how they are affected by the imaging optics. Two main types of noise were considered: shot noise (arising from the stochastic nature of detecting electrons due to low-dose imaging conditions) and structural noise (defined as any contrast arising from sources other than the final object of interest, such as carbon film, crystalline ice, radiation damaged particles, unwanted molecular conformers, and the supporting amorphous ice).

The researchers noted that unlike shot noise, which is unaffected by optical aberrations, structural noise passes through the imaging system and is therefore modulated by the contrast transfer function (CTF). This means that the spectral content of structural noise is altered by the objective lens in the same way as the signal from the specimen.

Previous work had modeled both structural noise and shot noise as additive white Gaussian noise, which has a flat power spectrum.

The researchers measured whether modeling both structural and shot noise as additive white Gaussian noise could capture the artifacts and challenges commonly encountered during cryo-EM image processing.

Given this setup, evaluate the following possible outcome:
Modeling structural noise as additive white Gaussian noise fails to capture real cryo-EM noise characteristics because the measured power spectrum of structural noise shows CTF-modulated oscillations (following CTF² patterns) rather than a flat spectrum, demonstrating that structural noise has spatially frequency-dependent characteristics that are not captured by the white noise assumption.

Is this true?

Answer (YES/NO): NO